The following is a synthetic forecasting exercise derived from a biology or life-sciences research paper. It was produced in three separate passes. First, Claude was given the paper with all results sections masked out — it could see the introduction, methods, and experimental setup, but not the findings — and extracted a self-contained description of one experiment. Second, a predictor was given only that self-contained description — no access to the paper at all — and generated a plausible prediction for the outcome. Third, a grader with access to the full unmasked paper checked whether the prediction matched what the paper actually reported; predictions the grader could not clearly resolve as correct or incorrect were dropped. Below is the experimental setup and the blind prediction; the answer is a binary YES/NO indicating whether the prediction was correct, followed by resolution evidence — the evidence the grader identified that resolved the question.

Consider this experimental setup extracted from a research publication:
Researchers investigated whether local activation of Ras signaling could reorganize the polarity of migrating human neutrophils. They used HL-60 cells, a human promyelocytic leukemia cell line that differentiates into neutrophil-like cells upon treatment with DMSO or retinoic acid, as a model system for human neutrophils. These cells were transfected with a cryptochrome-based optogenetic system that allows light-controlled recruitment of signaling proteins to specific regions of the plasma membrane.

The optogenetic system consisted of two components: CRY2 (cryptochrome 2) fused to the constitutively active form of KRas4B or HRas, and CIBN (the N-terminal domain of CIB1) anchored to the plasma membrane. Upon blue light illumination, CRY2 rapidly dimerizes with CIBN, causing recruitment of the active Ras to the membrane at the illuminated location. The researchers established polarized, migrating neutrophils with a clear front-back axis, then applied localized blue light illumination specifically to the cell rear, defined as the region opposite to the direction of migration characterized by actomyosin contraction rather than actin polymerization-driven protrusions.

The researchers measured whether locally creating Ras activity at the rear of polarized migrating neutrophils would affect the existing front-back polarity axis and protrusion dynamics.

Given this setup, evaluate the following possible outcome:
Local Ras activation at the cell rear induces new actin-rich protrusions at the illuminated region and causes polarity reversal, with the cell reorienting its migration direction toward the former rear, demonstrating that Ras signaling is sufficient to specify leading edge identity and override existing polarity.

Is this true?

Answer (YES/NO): YES